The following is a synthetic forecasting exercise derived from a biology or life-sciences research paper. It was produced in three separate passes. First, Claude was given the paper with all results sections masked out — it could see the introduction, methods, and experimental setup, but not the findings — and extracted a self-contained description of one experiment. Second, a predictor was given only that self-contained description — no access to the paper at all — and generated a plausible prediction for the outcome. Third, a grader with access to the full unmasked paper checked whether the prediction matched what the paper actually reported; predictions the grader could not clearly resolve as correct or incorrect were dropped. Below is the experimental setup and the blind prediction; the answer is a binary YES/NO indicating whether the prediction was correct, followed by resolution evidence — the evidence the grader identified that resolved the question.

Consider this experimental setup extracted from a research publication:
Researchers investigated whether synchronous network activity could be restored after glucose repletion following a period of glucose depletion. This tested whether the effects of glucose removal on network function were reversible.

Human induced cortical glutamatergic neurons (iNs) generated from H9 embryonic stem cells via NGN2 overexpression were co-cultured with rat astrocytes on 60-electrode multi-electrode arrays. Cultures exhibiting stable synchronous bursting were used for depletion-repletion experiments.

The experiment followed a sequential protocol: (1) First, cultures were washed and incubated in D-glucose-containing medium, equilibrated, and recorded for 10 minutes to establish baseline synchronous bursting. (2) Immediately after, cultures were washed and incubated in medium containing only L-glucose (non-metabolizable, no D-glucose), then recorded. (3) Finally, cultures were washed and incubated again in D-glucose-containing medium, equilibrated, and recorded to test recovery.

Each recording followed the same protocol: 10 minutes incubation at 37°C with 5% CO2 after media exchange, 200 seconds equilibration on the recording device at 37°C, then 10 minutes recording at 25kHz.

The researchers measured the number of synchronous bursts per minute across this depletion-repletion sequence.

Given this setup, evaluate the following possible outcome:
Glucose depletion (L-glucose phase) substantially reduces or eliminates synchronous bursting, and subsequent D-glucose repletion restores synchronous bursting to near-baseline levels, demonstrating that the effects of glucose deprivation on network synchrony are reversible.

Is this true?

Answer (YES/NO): YES